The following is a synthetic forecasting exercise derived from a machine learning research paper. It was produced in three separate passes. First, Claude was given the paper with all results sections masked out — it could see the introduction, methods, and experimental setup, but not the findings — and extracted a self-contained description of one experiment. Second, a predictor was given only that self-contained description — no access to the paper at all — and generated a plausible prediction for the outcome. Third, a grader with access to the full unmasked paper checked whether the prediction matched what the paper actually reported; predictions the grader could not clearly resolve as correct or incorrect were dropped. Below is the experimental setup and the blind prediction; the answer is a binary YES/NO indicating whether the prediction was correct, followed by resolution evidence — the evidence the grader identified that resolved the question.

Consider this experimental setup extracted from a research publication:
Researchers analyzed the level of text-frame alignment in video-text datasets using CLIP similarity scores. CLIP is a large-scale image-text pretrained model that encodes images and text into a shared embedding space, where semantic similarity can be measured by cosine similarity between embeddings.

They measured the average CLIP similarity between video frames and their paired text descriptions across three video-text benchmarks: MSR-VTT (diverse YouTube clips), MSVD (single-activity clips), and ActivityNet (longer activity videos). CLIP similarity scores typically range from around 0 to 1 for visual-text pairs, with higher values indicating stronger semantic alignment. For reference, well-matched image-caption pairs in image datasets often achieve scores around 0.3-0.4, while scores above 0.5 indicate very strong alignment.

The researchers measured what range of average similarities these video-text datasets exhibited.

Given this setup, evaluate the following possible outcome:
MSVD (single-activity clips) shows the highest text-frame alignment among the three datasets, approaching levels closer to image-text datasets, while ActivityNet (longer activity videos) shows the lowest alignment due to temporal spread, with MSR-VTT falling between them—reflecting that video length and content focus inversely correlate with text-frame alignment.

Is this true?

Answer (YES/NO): NO